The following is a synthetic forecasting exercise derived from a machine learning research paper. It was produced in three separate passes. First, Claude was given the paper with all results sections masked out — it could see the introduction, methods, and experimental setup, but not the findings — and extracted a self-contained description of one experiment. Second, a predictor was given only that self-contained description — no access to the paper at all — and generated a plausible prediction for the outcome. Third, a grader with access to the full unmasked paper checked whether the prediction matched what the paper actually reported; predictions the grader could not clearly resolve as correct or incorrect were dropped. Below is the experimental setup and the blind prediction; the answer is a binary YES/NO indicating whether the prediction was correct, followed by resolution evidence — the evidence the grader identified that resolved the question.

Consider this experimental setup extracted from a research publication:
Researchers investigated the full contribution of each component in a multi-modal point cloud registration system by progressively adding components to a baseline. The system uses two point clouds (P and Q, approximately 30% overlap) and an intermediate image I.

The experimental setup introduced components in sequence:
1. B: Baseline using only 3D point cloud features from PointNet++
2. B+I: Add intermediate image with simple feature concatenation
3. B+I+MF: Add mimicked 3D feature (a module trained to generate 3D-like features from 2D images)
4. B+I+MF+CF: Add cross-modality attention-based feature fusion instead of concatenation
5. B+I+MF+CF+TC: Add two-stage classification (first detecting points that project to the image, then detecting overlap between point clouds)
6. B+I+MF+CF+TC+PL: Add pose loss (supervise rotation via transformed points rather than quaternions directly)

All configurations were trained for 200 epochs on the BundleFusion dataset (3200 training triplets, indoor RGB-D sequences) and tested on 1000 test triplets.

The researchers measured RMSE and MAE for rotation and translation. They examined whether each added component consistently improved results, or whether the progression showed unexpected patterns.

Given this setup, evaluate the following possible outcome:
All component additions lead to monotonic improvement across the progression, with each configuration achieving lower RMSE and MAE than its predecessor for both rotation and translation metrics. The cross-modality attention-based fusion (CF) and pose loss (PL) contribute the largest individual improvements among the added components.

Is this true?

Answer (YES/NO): NO